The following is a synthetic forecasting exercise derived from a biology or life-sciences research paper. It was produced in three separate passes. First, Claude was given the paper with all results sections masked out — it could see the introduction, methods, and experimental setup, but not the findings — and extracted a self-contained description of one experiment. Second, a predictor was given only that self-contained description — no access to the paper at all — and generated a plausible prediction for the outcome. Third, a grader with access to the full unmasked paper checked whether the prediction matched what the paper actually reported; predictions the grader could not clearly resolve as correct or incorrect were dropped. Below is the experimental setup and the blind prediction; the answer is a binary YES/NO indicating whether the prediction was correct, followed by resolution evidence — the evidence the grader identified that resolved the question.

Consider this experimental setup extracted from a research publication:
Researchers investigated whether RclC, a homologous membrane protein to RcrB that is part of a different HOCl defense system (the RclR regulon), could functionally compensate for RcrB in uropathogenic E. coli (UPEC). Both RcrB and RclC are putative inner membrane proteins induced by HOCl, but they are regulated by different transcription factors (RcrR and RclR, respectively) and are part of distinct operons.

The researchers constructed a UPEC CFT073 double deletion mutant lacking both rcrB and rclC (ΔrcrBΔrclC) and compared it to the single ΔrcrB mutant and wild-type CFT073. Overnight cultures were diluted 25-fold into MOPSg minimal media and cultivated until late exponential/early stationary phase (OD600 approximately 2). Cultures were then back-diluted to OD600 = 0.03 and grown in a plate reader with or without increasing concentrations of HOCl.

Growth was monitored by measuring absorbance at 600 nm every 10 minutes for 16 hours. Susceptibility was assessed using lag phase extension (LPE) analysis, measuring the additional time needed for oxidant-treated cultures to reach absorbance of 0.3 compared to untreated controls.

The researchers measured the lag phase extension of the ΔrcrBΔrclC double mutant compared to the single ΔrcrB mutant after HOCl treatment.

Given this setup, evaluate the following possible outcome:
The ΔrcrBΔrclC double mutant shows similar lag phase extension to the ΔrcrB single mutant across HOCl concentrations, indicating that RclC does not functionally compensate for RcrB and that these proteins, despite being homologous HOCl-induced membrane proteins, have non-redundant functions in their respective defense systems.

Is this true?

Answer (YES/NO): YES